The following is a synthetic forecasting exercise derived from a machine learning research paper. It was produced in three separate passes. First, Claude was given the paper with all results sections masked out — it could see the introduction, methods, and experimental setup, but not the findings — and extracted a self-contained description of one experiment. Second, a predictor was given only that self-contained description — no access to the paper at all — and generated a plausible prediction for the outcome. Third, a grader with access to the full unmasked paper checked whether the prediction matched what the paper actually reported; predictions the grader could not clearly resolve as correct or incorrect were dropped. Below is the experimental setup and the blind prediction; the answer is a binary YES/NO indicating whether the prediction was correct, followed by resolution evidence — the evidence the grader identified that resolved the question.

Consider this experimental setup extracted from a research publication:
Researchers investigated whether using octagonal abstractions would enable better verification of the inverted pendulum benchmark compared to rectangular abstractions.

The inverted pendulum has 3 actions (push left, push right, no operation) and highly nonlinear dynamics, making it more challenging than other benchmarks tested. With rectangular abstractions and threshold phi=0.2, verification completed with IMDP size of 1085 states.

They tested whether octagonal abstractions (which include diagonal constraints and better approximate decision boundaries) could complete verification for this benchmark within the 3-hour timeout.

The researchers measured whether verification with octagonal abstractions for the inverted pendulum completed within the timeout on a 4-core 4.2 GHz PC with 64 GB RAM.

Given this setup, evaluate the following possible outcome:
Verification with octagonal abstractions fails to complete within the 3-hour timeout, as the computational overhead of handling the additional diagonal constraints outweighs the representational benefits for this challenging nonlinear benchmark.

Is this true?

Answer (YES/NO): YES